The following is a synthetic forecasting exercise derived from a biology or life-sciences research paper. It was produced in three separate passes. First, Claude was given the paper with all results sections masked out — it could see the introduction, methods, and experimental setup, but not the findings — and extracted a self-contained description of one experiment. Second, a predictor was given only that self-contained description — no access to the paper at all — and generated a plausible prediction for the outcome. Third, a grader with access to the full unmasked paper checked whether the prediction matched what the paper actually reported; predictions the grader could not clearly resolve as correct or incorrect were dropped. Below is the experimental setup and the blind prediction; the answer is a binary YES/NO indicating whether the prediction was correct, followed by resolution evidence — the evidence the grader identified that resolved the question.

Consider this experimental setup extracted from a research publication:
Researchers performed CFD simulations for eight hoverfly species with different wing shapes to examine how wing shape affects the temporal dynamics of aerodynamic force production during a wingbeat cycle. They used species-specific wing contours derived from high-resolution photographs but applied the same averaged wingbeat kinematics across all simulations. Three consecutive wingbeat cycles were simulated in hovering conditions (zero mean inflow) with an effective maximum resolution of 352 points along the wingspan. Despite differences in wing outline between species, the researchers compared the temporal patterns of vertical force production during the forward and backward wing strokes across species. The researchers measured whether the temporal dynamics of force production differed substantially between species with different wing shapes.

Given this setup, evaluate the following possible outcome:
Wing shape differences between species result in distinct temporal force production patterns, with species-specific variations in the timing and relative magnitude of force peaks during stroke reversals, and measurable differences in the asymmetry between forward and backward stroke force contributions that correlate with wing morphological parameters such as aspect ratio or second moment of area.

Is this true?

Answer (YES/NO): NO